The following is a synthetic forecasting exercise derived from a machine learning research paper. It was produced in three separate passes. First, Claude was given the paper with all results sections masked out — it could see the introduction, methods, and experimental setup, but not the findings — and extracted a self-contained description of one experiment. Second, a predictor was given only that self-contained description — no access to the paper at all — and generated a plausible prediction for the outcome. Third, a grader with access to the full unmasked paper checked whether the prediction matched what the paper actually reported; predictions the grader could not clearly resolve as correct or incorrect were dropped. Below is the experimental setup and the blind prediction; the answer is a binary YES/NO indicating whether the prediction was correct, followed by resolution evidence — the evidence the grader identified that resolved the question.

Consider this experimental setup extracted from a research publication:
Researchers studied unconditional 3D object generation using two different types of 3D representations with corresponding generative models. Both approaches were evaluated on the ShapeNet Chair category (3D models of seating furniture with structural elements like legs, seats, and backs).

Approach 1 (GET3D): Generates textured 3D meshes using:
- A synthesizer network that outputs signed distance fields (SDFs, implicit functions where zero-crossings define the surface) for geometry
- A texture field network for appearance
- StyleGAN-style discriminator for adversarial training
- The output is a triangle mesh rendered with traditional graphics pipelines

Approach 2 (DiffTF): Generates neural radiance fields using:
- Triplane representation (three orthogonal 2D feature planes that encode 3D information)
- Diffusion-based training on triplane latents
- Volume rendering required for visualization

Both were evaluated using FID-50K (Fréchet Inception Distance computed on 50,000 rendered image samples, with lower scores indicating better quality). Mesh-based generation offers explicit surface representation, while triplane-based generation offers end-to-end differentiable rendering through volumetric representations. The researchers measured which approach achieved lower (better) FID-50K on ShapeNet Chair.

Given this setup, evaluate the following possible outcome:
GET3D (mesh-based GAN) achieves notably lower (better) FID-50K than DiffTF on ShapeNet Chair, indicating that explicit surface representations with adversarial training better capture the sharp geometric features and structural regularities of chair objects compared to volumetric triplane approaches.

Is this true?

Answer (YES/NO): YES